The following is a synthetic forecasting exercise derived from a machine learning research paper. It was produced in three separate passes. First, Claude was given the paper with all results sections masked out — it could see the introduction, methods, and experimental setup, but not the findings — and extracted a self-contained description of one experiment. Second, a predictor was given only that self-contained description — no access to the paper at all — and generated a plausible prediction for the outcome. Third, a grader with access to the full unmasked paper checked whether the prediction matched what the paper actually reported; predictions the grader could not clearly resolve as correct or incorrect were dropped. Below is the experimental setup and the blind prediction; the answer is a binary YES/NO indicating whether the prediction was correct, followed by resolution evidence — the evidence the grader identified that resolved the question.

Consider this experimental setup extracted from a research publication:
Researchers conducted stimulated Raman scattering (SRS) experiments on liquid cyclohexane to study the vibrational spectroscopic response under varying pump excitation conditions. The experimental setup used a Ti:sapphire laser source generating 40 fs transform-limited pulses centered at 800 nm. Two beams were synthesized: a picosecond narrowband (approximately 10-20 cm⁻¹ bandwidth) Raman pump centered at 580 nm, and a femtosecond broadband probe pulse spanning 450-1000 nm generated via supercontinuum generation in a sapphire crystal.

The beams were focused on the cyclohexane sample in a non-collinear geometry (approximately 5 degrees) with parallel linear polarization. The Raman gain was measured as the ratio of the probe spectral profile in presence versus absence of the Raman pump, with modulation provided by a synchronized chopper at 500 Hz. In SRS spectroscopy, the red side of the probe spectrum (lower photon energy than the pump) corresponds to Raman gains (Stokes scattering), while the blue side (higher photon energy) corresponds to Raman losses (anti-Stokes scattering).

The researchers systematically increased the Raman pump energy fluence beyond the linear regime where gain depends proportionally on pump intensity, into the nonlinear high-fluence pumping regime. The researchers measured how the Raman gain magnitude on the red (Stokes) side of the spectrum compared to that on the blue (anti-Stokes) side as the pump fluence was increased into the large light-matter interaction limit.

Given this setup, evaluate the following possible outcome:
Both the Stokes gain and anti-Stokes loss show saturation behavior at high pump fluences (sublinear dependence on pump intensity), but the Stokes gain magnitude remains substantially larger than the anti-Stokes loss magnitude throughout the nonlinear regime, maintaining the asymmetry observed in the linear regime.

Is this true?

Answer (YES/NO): NO